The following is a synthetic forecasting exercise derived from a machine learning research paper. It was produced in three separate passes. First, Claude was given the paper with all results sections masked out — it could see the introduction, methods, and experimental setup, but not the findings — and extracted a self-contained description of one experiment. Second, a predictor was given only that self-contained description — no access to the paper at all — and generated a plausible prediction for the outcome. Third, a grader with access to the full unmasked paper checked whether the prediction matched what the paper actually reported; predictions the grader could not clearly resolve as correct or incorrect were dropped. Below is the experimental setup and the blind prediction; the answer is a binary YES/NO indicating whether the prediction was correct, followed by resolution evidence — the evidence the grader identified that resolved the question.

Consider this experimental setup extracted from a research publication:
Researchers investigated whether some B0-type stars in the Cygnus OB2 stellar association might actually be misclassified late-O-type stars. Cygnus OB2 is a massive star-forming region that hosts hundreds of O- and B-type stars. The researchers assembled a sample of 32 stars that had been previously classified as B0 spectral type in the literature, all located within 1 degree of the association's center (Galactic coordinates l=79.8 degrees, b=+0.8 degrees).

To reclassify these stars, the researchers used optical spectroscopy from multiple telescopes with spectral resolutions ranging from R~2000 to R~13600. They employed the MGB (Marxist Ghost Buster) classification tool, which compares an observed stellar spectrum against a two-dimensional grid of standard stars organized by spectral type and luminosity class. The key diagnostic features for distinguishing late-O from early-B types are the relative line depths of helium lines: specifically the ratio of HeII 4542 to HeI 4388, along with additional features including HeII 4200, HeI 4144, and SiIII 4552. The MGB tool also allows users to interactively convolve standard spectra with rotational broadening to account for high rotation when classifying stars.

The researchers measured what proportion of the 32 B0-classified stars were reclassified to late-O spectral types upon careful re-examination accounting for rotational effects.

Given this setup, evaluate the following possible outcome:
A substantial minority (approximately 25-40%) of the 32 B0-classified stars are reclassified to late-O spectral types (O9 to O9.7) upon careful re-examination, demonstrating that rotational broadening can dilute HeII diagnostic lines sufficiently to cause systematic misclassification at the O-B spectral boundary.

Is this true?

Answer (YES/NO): NO